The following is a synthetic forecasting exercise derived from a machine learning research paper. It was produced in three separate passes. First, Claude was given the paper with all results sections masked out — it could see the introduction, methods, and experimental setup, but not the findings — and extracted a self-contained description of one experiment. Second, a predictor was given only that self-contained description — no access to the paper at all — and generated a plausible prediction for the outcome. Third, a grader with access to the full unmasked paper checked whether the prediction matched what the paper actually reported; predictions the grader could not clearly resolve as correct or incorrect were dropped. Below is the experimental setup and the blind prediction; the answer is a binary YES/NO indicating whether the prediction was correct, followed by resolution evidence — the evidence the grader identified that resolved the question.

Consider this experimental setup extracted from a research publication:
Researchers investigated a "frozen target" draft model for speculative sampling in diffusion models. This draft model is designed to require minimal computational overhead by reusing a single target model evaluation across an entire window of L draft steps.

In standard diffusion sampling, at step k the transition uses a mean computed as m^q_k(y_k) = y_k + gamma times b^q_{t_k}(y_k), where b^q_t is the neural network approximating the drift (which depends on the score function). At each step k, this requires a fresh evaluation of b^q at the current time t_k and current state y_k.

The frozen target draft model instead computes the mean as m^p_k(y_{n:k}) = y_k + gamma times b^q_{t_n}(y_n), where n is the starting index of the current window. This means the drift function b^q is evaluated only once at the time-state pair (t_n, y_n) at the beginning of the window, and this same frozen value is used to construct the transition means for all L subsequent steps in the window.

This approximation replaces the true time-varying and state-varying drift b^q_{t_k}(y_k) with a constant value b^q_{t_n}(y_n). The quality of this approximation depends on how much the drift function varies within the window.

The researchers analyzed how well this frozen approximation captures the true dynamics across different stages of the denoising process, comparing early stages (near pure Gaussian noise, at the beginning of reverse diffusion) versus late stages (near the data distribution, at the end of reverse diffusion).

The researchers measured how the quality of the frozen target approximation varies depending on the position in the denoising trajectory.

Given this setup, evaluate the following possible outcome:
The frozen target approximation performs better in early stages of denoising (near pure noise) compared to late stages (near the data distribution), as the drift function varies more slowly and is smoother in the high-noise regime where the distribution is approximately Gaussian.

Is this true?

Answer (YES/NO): YES